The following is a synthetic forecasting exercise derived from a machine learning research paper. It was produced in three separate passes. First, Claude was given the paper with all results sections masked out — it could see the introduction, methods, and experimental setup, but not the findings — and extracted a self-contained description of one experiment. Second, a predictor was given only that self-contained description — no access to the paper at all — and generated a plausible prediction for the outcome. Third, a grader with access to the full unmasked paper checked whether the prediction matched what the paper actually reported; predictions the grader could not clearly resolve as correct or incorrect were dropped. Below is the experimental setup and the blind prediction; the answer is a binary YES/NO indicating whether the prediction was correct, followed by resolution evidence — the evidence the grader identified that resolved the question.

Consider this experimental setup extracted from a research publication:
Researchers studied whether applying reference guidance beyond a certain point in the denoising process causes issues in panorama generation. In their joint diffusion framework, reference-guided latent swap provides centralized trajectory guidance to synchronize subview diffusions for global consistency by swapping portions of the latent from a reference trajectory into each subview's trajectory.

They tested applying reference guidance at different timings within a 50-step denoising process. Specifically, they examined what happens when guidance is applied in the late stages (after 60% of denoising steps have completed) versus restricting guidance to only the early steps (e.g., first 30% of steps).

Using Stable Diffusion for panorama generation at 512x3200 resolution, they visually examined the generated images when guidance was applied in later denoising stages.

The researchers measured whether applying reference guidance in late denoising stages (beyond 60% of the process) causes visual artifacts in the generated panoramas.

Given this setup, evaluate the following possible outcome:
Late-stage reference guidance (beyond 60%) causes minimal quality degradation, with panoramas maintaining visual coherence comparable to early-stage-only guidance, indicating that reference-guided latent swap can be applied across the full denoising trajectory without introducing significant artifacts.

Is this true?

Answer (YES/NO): NO